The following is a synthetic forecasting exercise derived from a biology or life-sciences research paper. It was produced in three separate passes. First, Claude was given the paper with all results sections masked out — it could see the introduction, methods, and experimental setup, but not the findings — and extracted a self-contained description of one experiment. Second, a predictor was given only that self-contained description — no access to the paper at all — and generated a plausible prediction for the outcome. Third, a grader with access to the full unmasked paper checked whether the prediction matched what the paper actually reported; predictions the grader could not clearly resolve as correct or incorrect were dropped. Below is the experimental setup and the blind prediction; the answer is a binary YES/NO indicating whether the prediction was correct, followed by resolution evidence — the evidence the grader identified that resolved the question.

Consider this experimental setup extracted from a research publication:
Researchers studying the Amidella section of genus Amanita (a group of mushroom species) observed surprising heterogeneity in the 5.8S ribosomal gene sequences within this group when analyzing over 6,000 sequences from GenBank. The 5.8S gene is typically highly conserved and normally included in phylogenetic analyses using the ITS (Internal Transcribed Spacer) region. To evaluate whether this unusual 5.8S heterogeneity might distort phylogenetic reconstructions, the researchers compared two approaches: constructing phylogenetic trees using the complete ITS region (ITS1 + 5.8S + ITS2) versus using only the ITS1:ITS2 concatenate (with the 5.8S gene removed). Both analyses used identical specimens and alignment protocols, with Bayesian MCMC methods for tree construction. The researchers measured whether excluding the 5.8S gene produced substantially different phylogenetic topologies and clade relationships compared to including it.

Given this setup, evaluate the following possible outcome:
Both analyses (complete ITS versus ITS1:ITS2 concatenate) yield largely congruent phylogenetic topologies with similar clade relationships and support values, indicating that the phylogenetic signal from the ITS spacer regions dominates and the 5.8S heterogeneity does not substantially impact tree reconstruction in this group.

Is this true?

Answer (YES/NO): YES